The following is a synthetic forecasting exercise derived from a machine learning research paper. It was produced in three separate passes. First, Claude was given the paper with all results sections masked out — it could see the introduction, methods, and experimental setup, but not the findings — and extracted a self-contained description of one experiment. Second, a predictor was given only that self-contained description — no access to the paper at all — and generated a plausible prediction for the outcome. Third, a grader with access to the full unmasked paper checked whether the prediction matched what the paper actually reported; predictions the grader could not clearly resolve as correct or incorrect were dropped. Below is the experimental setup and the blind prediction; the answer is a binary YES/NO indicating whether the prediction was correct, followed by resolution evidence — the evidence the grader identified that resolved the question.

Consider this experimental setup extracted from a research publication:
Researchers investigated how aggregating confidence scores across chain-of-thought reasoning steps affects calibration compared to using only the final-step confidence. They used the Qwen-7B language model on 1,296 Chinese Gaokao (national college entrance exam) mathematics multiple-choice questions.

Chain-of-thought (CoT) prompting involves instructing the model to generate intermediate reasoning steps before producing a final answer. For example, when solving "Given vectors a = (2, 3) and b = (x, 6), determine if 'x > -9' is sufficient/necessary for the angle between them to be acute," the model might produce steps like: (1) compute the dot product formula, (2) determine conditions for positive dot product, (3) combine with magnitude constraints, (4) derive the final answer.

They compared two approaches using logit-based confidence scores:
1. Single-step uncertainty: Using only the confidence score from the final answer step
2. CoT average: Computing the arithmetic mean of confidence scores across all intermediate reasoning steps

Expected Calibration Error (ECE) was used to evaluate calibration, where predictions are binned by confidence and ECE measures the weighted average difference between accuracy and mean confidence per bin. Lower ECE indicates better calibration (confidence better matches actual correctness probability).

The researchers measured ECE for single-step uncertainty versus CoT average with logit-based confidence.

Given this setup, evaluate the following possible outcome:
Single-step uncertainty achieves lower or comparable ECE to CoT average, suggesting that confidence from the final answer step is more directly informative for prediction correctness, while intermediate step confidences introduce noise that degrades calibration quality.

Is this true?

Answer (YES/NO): NO